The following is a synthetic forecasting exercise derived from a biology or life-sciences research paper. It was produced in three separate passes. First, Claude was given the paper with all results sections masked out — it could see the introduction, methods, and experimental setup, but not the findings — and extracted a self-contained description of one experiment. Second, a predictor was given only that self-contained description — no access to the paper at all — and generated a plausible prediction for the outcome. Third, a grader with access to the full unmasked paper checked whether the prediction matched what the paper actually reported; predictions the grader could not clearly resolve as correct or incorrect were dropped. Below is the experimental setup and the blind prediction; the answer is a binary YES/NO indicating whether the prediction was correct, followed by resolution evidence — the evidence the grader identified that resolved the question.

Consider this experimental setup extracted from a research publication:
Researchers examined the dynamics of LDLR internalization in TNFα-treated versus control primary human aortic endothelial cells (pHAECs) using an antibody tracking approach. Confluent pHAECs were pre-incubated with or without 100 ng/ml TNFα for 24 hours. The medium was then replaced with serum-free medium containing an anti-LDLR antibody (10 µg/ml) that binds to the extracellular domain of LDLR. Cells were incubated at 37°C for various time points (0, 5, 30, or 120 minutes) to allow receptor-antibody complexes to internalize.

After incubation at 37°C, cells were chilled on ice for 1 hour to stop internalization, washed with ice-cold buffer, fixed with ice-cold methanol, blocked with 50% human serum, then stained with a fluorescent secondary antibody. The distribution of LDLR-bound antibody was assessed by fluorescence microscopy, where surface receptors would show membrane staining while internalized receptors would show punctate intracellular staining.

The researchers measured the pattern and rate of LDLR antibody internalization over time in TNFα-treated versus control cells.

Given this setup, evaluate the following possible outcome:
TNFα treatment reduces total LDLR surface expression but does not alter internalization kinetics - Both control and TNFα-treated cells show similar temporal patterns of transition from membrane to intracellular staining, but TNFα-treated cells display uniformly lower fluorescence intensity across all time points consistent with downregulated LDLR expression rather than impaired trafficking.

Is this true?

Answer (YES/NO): NO